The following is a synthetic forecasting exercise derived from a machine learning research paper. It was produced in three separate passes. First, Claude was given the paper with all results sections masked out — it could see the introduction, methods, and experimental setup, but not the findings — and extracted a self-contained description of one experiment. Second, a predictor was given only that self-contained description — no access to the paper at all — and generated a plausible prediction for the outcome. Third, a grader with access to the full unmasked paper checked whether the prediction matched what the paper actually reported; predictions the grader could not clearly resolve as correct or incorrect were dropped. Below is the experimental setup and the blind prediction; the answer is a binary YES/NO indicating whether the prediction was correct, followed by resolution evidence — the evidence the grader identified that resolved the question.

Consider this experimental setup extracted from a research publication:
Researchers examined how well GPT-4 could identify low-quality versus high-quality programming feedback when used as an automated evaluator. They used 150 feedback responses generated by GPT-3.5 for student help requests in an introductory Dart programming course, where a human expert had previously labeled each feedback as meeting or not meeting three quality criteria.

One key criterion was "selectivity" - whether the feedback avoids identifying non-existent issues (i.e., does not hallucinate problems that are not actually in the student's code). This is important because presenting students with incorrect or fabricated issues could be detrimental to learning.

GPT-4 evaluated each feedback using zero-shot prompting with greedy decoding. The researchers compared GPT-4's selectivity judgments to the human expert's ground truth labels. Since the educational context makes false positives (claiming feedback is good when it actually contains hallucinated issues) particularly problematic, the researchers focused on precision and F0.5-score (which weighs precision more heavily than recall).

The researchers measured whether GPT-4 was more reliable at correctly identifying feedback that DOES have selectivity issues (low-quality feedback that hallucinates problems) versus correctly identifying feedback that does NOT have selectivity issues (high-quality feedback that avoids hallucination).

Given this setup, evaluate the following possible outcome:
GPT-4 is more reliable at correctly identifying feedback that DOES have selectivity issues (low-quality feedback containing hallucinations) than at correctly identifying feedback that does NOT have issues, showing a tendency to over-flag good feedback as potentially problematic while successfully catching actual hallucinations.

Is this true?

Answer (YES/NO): NO